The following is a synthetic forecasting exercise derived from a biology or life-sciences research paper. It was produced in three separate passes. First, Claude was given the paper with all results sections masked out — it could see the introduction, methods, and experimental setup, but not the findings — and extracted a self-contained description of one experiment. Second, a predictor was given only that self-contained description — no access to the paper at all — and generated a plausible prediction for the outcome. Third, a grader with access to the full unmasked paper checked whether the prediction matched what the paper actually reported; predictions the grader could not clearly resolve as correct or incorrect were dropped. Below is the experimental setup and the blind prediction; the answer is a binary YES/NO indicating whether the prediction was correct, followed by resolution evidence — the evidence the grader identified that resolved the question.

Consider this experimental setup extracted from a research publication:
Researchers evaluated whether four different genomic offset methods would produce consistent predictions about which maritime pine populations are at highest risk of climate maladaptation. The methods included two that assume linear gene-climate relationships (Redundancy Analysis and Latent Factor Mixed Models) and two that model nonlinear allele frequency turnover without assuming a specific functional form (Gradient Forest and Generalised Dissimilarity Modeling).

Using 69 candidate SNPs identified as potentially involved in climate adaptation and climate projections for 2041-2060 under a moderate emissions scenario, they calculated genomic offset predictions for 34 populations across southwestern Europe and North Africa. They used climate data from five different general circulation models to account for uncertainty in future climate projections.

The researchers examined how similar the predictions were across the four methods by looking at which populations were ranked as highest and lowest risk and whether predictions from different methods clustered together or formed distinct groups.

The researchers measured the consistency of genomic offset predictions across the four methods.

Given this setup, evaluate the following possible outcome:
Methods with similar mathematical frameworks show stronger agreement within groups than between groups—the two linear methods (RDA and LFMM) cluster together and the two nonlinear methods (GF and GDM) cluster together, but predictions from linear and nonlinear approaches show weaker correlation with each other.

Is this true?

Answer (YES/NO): NO